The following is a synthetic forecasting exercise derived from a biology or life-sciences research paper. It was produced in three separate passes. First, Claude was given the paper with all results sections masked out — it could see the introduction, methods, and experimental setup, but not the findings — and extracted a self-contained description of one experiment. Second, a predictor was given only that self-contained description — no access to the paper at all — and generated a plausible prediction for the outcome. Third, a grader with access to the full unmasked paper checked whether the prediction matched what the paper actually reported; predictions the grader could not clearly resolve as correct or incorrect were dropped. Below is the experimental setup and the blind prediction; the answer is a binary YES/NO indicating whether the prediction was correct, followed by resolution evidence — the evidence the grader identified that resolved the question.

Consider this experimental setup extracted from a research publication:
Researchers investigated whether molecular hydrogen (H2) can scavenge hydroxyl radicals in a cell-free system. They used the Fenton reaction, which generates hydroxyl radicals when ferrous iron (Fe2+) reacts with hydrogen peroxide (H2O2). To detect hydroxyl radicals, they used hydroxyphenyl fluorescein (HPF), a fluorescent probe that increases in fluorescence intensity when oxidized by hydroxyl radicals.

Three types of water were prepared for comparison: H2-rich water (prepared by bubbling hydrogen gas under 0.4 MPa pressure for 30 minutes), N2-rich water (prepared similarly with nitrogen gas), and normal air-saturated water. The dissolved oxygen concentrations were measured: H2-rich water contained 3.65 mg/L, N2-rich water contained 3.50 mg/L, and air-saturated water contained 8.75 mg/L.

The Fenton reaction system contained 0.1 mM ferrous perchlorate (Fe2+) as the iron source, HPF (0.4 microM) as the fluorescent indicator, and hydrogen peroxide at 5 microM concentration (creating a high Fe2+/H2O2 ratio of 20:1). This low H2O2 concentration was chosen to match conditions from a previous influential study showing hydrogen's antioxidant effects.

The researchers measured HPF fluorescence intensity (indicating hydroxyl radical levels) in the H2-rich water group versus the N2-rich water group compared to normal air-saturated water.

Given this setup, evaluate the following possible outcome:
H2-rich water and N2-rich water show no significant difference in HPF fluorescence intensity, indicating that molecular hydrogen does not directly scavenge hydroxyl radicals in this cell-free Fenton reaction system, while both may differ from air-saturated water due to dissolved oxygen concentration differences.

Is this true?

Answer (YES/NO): YES